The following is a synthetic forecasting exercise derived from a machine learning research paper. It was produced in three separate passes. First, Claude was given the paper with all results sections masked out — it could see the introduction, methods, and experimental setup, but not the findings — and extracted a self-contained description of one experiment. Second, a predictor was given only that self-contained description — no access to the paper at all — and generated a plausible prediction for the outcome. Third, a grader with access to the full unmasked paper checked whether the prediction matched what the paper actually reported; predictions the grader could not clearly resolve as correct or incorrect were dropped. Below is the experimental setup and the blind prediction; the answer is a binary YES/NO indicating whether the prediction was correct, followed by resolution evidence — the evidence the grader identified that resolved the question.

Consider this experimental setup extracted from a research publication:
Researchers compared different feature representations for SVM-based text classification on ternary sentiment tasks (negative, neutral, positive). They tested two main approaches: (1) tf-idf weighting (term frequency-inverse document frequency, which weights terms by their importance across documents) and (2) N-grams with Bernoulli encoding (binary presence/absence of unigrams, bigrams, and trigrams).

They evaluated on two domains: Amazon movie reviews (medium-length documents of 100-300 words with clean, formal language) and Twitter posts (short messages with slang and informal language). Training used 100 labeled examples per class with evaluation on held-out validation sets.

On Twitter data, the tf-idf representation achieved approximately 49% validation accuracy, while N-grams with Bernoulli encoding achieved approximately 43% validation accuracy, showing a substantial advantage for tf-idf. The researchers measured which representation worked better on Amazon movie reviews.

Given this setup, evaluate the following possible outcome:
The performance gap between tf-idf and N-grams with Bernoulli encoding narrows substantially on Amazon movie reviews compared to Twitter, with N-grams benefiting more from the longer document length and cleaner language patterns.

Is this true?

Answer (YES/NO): YES